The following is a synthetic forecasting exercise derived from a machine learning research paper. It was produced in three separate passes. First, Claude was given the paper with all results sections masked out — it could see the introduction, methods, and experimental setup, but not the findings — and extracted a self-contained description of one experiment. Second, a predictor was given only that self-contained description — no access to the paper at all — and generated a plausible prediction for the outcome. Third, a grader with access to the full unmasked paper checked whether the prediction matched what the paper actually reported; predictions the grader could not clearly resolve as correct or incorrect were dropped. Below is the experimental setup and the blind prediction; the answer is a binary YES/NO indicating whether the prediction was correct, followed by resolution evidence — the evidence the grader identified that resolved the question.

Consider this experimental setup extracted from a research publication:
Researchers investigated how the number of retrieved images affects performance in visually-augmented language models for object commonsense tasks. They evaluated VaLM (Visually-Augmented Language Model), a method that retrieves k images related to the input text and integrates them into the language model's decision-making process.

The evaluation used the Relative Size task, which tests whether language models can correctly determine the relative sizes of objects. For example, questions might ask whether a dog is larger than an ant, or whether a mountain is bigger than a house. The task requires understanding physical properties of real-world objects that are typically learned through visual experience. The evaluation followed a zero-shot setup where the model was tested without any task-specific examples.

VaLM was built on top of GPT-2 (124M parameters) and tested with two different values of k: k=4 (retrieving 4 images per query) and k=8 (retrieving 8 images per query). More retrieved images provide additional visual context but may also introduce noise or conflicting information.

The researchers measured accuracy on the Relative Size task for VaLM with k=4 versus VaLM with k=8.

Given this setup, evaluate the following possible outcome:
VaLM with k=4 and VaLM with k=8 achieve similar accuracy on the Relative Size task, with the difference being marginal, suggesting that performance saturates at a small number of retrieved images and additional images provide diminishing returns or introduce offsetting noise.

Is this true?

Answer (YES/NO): NO